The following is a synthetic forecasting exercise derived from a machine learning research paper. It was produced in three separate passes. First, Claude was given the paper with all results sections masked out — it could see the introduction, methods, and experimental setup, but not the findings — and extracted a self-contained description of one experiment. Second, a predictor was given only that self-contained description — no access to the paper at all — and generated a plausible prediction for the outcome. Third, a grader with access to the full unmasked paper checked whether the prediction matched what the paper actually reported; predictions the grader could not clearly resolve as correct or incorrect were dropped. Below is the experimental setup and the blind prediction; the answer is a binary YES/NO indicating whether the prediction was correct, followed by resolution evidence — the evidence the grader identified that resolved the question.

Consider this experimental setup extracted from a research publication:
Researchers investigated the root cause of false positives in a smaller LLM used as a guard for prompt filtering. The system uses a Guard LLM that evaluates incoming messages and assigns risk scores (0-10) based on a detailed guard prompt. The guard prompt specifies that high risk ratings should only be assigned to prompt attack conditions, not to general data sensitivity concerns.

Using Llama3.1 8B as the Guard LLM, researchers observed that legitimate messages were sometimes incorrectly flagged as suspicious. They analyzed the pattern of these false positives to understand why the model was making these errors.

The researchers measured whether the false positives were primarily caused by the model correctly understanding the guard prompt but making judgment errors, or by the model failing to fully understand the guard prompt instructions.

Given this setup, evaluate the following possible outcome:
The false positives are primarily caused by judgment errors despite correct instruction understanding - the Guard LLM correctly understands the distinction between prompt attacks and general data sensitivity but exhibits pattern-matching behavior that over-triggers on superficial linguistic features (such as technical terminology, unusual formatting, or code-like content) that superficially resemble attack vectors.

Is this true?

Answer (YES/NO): NO